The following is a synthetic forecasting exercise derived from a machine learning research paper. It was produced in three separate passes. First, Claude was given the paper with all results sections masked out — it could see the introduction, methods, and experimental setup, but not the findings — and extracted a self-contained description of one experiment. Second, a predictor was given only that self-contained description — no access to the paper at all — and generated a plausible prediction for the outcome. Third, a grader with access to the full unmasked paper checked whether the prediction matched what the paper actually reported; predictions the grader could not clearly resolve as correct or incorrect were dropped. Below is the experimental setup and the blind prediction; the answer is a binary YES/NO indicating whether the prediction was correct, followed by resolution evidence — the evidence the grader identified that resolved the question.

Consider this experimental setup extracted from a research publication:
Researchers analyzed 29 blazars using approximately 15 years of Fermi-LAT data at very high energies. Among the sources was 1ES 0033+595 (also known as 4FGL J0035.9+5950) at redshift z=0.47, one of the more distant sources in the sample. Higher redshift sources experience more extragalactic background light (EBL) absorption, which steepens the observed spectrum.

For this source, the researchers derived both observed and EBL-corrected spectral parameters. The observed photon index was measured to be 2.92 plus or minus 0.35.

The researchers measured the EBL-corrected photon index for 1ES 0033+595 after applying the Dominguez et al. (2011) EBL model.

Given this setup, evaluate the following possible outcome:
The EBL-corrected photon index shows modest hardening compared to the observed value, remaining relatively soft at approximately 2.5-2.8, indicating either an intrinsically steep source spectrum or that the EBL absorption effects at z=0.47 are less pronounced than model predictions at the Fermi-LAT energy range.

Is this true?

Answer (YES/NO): NO